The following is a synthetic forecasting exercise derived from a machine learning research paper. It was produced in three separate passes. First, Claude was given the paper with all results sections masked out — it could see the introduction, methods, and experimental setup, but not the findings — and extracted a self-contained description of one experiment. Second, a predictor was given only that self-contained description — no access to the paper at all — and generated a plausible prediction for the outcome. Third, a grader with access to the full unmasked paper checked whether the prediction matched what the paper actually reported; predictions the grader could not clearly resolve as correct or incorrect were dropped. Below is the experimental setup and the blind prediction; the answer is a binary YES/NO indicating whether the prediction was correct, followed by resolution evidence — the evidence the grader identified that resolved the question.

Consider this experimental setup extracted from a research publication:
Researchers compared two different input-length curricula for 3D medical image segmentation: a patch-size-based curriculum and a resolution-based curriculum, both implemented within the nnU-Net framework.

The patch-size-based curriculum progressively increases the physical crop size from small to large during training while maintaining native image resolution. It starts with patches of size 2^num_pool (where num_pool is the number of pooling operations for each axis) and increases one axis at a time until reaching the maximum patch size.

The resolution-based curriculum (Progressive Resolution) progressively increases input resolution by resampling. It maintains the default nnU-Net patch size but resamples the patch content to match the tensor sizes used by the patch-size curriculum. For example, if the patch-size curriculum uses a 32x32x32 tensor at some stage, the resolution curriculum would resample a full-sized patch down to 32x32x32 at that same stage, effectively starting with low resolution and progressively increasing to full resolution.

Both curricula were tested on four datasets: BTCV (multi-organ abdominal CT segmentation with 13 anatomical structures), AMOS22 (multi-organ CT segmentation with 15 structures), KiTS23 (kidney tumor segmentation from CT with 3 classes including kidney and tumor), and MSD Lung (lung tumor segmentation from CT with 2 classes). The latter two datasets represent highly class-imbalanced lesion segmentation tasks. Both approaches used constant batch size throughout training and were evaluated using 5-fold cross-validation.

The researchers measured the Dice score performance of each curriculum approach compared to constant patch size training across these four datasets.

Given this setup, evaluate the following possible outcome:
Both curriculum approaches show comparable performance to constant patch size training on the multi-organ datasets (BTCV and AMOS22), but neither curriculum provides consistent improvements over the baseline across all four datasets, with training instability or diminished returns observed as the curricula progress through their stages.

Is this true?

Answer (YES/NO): NO